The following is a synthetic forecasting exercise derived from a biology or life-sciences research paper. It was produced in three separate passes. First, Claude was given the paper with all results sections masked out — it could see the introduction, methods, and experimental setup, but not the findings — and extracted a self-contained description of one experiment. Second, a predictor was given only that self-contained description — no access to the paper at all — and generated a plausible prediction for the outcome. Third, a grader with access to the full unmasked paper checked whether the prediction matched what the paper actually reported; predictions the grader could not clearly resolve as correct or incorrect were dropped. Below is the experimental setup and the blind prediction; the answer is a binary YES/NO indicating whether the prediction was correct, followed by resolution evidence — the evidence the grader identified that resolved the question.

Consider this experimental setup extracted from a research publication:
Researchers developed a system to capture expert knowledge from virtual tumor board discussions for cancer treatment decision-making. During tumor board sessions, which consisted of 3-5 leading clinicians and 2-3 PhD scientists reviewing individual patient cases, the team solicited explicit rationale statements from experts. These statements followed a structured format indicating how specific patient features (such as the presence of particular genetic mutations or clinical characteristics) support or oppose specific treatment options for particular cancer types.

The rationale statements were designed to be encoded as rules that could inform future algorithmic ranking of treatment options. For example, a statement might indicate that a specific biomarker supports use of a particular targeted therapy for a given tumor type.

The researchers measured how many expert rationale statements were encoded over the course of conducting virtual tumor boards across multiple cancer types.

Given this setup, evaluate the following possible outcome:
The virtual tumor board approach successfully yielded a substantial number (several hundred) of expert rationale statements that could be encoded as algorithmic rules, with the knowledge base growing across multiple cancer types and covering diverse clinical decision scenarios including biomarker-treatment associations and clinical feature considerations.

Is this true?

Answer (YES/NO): YES